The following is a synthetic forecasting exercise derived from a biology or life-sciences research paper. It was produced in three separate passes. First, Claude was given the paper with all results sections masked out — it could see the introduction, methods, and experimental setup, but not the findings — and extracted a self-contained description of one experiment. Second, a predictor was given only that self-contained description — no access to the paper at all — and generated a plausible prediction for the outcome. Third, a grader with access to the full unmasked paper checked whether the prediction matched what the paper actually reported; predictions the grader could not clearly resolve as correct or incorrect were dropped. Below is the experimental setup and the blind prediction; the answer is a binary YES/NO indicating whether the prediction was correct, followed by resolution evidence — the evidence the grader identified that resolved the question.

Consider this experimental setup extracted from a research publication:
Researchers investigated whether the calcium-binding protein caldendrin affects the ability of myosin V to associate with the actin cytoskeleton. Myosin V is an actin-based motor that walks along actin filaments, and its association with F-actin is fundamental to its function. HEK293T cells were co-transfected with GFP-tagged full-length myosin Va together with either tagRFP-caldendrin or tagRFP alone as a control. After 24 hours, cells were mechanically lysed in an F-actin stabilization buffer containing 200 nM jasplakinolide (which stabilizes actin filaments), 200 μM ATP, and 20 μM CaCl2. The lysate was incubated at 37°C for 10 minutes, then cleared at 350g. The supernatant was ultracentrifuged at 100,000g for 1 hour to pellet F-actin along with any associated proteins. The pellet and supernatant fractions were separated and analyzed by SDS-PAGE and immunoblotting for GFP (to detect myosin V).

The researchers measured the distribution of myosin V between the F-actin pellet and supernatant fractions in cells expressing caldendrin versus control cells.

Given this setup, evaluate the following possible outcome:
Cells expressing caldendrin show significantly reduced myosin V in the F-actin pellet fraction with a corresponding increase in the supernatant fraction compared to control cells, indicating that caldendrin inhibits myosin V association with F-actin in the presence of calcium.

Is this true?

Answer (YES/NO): NO